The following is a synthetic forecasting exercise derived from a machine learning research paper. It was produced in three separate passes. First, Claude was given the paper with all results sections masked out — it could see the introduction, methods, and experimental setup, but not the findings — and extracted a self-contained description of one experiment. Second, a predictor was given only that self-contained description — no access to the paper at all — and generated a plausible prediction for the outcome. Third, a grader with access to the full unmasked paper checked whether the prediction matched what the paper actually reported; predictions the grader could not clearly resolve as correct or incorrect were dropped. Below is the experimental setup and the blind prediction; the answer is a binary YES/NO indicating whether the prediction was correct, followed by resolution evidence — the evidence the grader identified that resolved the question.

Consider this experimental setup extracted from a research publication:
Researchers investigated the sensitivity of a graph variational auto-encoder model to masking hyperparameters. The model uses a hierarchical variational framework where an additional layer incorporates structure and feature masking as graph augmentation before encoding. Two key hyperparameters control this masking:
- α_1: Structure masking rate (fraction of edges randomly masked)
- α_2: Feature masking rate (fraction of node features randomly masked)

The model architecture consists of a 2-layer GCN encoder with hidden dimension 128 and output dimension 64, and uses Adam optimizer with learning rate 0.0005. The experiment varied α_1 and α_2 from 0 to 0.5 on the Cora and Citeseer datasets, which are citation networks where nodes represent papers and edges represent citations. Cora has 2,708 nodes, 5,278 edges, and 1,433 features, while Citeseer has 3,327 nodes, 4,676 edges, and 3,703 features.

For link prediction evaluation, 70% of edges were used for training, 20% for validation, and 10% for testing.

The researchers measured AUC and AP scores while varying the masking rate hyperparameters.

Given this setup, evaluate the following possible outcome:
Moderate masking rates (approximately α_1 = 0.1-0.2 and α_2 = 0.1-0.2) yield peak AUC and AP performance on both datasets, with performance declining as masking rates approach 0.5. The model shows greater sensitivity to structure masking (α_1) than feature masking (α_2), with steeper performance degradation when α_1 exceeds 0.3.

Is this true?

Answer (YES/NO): NO